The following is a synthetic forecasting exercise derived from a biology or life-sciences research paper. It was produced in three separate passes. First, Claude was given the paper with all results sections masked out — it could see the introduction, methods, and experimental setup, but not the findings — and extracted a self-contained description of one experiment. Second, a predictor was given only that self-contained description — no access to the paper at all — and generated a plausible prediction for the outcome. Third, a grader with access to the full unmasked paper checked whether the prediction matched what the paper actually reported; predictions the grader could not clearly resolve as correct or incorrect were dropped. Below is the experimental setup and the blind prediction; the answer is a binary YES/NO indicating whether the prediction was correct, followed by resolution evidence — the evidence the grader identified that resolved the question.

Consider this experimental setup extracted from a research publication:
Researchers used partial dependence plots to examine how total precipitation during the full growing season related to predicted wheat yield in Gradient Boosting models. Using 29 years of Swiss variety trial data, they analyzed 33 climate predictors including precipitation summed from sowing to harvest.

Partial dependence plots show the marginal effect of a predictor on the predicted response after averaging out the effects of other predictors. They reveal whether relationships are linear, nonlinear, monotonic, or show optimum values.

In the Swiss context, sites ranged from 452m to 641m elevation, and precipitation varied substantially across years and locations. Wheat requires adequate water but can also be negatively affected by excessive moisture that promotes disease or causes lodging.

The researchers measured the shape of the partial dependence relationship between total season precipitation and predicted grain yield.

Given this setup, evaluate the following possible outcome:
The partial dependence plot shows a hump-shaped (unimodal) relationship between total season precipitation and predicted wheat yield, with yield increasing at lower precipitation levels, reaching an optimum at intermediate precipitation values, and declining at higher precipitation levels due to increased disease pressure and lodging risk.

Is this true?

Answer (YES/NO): NO